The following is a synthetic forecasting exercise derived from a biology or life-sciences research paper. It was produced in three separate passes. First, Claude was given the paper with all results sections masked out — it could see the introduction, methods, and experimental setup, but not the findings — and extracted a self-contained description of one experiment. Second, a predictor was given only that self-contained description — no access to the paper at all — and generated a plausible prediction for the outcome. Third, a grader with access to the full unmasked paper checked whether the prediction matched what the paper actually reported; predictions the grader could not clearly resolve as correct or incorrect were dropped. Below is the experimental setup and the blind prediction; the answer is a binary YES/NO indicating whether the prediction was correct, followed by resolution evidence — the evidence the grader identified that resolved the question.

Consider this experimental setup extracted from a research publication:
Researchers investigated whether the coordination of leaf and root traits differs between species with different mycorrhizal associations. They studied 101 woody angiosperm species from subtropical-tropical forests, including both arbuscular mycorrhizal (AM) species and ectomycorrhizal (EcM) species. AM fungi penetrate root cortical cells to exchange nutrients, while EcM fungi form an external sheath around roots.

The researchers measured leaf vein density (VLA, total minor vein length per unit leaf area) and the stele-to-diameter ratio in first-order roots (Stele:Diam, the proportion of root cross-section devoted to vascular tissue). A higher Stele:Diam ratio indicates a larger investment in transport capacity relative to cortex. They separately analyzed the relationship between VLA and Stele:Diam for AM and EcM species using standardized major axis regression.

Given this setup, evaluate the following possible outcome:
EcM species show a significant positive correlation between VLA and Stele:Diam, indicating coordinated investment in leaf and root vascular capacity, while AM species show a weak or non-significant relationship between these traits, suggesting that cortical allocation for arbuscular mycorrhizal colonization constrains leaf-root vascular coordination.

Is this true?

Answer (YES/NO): NO